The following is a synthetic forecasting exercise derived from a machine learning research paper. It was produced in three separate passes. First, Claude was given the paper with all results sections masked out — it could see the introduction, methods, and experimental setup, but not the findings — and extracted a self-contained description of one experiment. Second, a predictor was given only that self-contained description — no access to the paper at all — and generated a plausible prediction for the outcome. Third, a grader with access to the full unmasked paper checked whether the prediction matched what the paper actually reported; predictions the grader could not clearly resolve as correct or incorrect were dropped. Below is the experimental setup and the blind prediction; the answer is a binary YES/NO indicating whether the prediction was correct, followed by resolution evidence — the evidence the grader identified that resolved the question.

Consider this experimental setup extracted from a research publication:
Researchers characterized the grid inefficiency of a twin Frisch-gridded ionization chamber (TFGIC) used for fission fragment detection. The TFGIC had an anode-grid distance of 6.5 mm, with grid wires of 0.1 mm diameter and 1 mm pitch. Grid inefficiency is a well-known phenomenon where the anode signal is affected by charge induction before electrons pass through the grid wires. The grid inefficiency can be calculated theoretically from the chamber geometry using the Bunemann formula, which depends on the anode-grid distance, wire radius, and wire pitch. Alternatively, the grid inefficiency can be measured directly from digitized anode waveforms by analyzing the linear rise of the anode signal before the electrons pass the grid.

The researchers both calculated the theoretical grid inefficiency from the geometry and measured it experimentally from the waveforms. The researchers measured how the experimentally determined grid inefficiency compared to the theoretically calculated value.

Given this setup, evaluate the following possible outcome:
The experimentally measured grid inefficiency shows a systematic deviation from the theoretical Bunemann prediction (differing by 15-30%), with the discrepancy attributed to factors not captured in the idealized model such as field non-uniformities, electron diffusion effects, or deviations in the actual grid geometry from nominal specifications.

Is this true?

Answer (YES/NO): NO